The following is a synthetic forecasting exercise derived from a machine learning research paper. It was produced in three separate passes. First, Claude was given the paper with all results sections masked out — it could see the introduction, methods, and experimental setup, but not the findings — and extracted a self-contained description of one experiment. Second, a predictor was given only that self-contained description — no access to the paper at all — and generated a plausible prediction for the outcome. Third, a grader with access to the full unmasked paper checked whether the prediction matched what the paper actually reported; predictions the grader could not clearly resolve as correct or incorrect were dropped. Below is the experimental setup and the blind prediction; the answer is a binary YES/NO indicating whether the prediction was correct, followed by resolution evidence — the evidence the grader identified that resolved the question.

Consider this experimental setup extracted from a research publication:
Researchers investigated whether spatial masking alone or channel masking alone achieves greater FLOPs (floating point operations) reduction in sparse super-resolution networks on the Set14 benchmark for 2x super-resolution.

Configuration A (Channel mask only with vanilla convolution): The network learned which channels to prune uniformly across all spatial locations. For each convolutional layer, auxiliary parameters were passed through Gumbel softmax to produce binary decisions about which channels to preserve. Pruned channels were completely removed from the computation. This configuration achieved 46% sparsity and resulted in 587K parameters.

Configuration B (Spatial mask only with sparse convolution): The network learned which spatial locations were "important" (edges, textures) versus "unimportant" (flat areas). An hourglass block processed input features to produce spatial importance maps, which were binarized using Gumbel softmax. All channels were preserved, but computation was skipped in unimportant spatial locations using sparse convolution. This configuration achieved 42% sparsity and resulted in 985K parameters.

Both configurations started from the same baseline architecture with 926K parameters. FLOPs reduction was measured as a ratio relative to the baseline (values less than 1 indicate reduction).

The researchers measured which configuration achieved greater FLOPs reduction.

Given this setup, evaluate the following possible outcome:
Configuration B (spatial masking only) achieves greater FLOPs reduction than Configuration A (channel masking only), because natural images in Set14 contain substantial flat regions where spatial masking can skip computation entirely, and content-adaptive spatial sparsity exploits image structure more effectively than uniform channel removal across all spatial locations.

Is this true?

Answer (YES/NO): NO